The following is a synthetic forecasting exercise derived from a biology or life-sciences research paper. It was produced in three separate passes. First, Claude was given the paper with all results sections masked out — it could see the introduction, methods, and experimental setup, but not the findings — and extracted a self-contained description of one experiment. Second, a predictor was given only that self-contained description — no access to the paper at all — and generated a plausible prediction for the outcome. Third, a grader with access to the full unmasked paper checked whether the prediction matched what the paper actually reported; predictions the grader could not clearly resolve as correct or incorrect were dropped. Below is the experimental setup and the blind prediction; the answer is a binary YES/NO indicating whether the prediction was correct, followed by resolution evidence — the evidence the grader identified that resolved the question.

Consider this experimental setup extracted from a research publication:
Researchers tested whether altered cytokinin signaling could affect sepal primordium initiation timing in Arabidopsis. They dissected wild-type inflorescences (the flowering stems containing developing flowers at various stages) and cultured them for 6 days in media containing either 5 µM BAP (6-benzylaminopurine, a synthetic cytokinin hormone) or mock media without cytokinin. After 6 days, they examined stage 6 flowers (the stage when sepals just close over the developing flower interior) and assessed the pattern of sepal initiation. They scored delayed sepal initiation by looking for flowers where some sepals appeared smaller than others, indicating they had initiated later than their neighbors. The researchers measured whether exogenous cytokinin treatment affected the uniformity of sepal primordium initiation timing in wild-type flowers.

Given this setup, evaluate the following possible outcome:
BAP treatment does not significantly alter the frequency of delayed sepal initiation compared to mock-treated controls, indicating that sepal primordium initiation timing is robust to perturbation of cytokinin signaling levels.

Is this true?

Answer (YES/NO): NO